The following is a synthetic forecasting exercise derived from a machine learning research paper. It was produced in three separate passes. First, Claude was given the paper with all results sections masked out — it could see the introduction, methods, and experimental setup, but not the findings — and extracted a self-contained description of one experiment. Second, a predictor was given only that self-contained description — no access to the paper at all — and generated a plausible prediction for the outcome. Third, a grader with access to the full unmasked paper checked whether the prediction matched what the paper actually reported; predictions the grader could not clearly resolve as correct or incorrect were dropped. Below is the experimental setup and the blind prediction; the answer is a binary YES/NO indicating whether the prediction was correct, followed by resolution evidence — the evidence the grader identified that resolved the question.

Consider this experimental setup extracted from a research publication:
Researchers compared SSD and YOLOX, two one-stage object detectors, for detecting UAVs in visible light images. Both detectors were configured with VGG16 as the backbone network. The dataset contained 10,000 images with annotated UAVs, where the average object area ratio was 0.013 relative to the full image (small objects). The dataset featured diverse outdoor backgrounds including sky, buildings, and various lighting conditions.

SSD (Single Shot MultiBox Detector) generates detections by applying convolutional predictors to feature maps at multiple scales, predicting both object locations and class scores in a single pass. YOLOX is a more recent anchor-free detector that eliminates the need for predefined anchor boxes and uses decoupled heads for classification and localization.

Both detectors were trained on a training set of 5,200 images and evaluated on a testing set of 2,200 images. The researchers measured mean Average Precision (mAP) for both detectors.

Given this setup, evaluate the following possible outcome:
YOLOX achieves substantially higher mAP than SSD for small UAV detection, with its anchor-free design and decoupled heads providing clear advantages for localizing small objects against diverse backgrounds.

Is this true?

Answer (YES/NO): NO